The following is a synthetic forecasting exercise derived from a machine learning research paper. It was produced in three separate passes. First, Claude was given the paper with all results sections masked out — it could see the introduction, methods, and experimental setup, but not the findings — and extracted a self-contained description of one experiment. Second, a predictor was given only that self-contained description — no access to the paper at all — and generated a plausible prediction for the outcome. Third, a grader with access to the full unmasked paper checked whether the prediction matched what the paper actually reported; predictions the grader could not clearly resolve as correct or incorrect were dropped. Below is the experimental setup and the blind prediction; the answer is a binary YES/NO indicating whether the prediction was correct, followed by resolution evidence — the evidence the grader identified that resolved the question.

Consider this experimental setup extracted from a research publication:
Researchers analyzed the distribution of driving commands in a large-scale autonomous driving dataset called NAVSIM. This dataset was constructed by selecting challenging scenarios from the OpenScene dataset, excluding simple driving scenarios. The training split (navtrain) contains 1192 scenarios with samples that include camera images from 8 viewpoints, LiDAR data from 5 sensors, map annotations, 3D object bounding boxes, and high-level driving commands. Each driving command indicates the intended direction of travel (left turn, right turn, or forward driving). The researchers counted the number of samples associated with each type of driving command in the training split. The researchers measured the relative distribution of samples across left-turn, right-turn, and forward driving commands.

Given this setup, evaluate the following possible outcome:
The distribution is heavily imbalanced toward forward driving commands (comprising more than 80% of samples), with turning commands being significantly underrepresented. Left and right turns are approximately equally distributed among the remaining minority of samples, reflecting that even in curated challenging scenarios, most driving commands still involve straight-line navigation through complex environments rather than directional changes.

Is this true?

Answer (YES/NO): NO